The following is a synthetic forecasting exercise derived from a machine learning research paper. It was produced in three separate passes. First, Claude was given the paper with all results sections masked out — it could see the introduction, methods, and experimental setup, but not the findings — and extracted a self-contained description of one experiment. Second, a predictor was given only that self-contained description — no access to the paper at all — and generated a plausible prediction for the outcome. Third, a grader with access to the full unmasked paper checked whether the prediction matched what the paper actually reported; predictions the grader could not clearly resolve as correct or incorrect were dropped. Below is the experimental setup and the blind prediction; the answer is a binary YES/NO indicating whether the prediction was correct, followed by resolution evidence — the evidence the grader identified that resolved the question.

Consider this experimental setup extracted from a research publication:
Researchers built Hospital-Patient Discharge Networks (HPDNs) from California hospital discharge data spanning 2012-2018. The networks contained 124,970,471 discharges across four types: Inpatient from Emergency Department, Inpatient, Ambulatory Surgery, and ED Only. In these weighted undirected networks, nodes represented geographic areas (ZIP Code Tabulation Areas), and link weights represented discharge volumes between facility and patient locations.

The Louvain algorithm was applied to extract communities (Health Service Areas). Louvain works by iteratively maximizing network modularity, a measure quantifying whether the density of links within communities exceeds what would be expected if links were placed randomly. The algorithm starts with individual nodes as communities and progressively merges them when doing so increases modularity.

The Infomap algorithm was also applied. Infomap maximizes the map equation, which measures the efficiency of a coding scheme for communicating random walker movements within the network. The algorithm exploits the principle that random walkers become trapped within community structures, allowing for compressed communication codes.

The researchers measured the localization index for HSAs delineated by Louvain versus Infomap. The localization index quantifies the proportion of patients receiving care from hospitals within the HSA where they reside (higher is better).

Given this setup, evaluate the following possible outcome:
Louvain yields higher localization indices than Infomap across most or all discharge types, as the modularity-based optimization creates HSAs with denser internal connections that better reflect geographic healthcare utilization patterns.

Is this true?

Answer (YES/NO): YES